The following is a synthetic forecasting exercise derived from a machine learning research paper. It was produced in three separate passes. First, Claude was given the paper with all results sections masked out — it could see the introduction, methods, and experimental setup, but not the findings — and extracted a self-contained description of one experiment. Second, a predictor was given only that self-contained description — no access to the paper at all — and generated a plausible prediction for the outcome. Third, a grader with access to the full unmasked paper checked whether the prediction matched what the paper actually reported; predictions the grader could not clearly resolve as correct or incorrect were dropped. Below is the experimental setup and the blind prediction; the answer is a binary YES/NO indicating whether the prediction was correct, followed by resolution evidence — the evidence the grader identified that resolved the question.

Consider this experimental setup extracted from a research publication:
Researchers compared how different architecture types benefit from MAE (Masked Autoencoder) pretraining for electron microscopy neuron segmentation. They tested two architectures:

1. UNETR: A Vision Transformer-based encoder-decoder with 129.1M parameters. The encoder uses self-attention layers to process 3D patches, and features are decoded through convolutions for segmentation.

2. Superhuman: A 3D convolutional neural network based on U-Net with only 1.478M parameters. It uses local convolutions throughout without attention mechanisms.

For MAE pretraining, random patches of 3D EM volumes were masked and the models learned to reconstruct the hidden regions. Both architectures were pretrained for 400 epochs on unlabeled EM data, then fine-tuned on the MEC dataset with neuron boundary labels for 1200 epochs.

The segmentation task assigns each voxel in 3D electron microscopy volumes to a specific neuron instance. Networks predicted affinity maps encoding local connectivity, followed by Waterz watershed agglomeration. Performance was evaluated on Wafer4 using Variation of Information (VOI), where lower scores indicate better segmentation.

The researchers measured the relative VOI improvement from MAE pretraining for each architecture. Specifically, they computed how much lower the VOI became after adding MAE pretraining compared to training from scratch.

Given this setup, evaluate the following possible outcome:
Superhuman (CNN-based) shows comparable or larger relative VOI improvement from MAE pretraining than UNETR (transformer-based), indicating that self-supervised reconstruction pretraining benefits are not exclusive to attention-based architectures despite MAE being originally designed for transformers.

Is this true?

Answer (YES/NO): NO